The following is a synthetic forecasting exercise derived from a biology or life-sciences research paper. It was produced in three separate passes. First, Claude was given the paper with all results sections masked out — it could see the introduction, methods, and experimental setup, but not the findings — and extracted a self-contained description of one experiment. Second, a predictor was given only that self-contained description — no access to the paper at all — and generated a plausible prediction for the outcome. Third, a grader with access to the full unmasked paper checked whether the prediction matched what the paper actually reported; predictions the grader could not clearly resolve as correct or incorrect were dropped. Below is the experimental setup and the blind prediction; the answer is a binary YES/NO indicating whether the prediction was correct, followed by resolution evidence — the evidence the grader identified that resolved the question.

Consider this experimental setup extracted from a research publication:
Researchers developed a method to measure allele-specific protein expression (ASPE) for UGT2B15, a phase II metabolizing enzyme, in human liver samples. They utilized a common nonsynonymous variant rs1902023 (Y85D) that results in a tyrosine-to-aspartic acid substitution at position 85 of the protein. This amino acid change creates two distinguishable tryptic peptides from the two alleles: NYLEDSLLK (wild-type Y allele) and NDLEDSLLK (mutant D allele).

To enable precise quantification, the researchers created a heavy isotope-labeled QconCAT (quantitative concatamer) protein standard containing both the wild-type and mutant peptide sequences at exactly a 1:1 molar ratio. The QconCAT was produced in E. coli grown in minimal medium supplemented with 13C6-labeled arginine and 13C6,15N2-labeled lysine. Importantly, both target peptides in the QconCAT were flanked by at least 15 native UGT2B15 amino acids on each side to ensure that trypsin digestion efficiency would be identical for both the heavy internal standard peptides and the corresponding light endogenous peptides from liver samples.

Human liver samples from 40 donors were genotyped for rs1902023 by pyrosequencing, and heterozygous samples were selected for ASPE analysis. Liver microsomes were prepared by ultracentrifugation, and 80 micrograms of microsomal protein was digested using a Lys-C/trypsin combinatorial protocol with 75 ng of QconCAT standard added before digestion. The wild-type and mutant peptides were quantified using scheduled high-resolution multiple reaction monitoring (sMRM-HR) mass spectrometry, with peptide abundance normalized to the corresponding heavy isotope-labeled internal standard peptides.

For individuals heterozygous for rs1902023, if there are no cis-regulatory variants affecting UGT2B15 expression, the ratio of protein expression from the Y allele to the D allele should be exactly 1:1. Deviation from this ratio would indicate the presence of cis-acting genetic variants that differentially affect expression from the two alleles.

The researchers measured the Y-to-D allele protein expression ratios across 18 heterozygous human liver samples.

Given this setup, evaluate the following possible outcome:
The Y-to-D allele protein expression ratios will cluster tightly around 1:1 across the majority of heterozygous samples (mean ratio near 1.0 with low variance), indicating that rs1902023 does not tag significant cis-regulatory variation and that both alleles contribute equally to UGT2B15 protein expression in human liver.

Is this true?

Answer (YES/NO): NO